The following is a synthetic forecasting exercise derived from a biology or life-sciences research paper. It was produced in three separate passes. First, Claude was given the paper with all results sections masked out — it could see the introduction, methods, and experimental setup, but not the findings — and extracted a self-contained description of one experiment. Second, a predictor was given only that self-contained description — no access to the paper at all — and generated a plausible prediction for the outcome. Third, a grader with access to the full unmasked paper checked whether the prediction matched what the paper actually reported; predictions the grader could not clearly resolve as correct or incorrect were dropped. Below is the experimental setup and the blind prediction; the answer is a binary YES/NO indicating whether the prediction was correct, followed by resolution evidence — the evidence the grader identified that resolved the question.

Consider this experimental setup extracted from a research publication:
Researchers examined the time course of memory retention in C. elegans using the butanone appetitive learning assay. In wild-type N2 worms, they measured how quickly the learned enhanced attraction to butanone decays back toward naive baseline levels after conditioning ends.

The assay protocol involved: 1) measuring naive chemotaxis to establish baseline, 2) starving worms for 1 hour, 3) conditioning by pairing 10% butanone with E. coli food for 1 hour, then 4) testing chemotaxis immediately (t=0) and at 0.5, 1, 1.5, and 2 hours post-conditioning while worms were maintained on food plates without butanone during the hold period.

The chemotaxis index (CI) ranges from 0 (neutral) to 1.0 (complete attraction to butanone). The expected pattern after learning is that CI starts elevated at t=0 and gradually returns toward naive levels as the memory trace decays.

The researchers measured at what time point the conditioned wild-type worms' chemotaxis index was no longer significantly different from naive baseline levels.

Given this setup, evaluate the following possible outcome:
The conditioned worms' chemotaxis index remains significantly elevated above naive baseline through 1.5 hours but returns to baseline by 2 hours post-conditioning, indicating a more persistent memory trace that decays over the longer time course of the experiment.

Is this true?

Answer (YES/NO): NO